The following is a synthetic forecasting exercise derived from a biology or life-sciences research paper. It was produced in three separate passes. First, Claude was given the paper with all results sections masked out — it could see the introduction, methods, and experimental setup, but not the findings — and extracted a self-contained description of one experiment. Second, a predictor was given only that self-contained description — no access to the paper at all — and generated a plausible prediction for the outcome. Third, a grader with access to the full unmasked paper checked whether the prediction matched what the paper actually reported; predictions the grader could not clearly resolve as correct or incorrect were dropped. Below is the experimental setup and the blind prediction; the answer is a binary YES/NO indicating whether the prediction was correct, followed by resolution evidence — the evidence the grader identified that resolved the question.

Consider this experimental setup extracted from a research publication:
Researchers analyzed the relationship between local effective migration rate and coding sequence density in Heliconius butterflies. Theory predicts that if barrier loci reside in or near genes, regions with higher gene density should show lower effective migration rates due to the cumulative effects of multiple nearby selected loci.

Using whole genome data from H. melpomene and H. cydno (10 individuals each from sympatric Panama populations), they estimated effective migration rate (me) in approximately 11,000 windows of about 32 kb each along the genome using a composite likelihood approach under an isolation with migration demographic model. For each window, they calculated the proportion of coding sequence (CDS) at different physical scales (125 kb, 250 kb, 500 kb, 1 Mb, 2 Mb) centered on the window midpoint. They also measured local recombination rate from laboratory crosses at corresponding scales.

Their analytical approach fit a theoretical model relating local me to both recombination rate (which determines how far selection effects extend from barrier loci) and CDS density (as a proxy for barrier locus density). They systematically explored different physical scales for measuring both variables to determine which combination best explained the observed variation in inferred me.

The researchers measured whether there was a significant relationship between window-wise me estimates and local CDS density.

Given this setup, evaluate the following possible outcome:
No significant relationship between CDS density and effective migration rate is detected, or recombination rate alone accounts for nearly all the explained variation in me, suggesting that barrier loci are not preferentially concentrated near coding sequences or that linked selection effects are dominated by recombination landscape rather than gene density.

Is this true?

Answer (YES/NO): NO